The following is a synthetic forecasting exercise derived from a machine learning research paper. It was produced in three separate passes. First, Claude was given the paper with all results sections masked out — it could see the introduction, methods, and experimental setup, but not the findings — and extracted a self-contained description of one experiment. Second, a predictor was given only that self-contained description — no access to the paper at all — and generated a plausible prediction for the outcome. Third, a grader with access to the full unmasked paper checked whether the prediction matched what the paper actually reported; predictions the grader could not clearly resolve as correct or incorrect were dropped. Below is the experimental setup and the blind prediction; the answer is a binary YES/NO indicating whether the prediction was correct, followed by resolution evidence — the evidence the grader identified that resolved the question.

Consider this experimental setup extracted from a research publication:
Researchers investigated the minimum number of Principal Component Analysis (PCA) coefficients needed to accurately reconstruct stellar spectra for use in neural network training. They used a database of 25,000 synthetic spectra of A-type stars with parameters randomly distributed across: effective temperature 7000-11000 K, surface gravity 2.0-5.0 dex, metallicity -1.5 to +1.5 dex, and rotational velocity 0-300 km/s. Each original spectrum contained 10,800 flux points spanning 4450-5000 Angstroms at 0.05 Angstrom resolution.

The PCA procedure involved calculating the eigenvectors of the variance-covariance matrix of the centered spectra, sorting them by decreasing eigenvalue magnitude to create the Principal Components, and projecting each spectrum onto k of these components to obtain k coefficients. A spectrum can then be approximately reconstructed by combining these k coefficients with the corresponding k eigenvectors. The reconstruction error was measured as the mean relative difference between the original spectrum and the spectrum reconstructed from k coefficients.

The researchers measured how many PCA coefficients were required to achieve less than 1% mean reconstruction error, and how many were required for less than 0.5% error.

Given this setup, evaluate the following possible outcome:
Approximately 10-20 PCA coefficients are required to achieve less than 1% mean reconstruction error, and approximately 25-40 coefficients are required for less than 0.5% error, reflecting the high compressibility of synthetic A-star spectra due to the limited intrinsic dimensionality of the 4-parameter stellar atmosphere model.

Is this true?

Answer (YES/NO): NO